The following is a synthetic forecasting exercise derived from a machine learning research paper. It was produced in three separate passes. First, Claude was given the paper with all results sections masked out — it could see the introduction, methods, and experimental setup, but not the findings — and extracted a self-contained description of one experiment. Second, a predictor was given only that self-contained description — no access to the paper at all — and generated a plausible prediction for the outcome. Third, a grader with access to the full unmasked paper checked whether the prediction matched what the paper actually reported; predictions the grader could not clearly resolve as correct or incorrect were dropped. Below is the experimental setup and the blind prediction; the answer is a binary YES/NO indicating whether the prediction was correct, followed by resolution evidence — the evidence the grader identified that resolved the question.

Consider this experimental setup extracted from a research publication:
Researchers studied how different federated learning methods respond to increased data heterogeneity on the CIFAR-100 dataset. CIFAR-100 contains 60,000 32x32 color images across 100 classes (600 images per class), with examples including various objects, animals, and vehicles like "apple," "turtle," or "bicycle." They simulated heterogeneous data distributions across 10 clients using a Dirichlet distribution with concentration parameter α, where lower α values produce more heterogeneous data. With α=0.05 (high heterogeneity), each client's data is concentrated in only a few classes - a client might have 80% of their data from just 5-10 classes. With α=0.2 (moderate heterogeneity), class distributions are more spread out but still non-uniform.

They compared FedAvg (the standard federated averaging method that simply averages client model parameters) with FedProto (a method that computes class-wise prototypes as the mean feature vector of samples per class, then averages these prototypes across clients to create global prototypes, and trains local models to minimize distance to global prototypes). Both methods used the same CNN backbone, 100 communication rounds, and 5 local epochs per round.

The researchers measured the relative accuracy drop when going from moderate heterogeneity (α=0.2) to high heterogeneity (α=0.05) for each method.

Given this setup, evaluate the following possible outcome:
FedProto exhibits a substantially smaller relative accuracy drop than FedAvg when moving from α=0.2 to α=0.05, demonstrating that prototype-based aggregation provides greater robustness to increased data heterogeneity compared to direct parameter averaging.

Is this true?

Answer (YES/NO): NO